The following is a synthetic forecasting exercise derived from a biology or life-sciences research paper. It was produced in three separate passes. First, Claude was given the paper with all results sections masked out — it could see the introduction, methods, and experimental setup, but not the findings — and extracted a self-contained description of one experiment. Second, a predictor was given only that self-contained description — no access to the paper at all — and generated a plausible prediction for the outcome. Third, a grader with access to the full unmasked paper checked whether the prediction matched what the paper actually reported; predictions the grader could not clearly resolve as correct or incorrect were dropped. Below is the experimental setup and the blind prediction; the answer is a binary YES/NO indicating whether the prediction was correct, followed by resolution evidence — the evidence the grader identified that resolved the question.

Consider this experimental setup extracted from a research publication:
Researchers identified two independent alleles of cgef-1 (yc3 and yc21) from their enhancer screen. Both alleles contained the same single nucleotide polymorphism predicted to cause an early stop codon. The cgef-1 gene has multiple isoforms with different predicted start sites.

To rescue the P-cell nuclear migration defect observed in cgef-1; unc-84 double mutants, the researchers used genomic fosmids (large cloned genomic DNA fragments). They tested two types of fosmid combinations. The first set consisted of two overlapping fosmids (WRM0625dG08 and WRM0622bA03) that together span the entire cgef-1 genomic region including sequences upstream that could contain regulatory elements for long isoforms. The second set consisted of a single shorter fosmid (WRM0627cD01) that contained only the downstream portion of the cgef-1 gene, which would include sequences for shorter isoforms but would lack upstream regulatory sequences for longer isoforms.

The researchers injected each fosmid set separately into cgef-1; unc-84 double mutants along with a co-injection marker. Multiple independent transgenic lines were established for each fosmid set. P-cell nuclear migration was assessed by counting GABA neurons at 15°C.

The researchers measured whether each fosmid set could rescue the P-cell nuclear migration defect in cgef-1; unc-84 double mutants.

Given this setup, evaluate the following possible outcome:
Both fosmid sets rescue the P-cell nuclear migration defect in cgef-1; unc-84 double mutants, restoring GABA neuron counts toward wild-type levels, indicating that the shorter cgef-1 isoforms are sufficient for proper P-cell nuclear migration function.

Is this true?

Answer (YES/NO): YES